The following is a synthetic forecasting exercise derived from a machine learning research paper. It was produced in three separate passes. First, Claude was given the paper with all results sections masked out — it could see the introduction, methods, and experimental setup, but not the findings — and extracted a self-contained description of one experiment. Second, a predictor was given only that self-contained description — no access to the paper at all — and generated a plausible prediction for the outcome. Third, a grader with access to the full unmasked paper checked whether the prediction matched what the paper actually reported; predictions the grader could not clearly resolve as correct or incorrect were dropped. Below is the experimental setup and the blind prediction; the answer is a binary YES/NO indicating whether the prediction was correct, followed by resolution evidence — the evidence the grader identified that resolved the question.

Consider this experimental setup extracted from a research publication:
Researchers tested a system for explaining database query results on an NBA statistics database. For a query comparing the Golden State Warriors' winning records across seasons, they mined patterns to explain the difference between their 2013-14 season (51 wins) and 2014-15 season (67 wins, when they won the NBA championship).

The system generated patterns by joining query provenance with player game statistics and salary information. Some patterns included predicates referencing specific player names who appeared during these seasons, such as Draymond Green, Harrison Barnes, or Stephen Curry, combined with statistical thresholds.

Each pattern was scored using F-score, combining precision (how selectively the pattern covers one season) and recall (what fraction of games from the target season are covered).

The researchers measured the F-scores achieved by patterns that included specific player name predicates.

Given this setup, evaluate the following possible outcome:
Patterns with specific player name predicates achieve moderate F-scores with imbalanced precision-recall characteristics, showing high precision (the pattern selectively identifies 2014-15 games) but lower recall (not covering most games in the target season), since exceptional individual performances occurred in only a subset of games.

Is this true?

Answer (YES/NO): NO